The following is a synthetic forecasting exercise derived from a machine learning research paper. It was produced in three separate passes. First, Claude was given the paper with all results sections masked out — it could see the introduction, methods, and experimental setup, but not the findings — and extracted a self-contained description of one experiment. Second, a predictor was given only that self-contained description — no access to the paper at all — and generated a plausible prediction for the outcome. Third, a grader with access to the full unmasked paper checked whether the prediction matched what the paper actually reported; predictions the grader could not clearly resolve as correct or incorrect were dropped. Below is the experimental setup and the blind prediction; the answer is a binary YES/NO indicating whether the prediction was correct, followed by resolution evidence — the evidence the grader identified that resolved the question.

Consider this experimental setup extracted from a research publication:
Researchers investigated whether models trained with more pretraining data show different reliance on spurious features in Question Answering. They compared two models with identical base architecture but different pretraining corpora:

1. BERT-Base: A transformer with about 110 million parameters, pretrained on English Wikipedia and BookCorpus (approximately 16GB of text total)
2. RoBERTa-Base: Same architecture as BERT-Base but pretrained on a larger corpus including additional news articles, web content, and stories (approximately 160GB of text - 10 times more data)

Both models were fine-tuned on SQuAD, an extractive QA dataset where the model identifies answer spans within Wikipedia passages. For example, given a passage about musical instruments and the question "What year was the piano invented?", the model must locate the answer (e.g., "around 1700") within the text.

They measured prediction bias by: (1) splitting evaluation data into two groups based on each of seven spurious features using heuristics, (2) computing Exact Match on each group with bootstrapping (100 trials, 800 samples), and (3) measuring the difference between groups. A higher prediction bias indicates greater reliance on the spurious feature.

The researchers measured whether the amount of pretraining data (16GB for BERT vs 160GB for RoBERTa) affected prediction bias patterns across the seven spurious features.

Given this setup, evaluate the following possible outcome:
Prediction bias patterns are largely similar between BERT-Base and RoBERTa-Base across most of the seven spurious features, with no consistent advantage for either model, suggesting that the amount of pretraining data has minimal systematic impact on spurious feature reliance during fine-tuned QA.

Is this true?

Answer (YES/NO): NO